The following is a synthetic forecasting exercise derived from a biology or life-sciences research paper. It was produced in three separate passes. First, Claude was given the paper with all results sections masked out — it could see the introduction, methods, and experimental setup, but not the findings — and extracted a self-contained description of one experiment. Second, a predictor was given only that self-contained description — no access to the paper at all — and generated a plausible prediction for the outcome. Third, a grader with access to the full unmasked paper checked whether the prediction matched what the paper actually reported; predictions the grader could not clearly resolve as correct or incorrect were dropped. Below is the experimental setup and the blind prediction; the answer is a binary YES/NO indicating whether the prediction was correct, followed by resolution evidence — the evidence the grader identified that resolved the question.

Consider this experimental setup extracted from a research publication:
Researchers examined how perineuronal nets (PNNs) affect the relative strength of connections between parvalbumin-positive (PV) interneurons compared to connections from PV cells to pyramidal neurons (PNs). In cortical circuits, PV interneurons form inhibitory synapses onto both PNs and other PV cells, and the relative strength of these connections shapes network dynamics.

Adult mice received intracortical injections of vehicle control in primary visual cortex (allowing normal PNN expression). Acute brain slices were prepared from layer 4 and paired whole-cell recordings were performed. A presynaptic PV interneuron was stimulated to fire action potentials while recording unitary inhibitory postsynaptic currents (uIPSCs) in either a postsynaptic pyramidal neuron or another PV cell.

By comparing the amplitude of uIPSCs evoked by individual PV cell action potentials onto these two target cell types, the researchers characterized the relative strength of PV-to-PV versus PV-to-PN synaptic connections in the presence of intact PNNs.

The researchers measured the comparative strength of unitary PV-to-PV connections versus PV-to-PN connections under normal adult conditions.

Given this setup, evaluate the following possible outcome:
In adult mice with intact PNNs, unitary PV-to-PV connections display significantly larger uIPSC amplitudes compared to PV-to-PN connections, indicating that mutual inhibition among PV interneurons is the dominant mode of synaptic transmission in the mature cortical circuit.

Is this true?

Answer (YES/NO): YES